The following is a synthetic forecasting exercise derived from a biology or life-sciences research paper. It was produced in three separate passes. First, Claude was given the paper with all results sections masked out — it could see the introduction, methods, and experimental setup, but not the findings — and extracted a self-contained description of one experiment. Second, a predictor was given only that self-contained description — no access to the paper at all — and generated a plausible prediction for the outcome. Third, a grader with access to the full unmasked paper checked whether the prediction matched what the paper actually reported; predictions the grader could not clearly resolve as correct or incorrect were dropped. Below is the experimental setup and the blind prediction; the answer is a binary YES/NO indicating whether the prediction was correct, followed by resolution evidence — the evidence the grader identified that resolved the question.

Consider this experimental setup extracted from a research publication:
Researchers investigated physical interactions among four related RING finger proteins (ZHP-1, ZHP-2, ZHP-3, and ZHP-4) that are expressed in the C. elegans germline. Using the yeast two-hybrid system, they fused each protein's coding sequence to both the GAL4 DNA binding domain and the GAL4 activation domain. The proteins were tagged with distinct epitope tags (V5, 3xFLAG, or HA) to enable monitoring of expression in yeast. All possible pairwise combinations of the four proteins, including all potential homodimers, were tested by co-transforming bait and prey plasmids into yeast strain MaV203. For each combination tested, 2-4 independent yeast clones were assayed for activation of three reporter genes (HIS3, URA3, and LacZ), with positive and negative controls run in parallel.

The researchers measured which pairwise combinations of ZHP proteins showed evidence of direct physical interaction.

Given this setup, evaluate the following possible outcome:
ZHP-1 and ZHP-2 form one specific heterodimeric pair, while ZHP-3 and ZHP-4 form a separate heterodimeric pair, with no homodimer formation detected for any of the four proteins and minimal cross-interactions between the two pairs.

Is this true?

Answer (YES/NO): YES